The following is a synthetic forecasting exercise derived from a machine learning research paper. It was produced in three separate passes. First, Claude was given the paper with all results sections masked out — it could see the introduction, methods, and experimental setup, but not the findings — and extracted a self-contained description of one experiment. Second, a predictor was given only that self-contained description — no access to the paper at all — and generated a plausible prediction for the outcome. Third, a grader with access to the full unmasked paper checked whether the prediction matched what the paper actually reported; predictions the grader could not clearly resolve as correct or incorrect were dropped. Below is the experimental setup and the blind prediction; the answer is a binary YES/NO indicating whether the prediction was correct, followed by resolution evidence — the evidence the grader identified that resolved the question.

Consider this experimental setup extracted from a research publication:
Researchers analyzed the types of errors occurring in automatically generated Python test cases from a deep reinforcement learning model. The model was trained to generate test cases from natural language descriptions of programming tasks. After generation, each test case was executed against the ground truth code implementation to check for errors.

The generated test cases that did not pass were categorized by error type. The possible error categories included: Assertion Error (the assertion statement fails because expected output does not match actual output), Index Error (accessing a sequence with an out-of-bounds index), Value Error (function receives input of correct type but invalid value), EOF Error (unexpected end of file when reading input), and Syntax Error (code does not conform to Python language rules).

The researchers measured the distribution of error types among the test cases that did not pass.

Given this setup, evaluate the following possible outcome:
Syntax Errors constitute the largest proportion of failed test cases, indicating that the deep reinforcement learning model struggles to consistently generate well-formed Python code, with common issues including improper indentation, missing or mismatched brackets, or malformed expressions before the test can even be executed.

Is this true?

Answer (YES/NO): NO